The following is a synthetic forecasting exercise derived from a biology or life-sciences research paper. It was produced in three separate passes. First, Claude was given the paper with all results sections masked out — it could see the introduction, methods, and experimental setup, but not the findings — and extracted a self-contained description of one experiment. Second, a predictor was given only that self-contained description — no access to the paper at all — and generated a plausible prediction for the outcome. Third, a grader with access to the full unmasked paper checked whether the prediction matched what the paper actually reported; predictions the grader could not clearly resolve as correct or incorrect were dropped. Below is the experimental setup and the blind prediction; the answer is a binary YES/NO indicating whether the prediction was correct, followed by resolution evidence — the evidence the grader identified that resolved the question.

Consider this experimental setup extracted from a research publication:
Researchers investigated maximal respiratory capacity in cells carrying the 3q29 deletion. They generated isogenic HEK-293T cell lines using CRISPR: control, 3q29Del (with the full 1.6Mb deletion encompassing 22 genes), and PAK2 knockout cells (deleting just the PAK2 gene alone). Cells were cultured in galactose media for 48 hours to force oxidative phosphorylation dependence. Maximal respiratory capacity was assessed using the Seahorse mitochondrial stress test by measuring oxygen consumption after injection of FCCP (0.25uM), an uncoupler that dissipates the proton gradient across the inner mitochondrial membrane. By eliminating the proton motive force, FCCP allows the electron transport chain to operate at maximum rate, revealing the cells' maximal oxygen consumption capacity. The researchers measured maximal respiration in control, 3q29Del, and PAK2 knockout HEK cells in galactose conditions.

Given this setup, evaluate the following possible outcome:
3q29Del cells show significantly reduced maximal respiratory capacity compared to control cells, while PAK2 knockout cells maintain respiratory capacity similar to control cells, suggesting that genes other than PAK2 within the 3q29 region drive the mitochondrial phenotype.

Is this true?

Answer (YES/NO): NO